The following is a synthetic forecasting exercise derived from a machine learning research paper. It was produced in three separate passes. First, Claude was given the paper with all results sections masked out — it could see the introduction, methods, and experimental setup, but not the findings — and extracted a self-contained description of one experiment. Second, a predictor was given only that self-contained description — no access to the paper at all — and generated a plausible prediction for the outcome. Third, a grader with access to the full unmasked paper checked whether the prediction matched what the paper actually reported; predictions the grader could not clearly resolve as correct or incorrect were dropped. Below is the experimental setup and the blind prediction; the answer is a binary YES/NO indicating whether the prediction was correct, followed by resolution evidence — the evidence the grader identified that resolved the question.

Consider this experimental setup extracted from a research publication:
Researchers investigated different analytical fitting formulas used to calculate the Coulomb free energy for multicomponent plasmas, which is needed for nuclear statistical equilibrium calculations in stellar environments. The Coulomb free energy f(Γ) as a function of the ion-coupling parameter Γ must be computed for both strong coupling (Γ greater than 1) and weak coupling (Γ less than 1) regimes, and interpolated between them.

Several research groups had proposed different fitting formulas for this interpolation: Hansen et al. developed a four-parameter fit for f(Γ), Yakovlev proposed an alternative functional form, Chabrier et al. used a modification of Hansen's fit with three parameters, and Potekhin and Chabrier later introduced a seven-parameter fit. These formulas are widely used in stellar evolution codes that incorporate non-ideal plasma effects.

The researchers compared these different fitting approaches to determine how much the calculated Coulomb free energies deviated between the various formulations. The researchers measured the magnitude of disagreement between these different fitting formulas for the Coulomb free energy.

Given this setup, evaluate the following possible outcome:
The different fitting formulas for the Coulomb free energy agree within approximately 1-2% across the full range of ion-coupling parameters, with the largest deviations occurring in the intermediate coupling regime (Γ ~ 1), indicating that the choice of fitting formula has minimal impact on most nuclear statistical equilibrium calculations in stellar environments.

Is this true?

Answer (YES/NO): NO